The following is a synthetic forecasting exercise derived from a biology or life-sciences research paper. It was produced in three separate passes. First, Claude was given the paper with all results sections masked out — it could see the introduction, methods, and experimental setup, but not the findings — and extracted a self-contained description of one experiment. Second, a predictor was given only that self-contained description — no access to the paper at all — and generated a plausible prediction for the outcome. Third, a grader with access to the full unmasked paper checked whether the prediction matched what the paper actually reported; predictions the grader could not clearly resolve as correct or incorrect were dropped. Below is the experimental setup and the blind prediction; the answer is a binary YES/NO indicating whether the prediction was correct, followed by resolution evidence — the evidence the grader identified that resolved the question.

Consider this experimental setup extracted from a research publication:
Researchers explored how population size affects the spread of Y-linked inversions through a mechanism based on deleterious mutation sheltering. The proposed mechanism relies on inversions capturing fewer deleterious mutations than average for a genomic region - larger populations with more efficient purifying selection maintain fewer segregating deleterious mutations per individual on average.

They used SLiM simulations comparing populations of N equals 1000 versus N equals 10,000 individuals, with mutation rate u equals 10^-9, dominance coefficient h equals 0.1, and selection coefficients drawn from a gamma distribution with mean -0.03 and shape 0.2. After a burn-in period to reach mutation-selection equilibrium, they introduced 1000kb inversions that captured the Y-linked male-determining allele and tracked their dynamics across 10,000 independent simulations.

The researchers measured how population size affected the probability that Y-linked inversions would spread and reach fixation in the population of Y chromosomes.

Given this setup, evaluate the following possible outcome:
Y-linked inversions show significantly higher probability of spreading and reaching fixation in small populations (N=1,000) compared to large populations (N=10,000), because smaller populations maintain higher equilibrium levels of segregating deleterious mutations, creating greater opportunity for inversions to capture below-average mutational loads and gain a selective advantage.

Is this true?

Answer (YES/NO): YES